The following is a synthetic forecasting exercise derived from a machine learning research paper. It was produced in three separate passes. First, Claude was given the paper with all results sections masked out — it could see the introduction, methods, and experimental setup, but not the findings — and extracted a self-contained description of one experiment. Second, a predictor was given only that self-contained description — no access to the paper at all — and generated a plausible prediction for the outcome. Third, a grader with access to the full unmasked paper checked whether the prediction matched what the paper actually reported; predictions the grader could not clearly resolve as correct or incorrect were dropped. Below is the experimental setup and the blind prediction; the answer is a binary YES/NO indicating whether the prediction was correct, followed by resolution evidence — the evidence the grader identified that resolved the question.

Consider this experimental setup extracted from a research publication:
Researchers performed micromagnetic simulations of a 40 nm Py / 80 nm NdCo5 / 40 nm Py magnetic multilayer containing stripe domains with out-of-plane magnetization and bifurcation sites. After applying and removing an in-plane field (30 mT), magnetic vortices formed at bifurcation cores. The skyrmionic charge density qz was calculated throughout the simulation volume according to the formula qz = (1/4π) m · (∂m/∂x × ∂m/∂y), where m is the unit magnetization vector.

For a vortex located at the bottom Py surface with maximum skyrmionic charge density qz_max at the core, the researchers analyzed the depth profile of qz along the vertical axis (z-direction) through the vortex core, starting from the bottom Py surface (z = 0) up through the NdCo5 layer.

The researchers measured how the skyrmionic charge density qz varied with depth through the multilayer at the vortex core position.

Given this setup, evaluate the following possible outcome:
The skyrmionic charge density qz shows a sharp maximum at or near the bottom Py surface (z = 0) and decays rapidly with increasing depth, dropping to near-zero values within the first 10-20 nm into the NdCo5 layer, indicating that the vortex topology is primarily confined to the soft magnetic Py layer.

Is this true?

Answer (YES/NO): YES